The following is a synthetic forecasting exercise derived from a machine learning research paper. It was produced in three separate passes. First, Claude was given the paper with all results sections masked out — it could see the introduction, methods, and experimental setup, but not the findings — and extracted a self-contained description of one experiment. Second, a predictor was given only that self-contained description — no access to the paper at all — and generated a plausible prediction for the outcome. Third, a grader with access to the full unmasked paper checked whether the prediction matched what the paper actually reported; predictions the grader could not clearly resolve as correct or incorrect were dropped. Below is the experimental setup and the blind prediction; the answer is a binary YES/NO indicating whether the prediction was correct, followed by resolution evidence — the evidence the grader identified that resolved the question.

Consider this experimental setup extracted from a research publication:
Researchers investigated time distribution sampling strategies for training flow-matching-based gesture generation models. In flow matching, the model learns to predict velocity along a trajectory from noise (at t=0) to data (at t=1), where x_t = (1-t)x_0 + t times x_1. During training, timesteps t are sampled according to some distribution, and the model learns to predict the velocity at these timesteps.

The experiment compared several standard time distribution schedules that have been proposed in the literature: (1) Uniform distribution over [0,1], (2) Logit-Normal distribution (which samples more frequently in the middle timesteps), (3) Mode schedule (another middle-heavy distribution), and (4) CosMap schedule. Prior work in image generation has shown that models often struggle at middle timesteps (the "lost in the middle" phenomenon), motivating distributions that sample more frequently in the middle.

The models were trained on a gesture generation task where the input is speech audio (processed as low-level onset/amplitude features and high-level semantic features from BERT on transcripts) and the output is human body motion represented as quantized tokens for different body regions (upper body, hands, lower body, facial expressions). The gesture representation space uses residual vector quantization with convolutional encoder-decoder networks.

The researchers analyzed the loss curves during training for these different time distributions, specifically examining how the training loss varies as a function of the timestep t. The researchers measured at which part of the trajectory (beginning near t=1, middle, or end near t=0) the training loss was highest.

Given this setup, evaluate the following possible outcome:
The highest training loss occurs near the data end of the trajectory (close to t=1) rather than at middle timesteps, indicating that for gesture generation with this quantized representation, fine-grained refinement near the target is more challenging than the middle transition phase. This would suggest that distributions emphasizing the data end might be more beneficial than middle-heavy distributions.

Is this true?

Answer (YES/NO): YES